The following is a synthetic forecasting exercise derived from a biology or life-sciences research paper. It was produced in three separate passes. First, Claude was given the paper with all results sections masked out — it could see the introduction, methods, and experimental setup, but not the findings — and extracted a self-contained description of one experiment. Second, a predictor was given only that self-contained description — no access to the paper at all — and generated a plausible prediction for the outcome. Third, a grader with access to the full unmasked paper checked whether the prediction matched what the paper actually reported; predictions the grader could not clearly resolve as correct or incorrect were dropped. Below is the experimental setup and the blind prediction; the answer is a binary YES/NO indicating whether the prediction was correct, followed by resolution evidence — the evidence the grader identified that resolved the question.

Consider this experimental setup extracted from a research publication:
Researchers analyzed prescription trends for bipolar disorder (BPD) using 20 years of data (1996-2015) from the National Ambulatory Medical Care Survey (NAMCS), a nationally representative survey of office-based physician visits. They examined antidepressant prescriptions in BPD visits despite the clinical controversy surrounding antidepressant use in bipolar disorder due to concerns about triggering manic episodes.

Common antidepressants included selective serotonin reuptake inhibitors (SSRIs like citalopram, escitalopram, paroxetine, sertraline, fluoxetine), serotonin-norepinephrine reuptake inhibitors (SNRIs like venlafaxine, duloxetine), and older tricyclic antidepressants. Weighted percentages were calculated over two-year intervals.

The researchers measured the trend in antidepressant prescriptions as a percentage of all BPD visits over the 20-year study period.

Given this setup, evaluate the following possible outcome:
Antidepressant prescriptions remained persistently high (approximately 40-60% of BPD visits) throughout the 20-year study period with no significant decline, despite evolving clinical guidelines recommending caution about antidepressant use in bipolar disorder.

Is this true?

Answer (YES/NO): YES